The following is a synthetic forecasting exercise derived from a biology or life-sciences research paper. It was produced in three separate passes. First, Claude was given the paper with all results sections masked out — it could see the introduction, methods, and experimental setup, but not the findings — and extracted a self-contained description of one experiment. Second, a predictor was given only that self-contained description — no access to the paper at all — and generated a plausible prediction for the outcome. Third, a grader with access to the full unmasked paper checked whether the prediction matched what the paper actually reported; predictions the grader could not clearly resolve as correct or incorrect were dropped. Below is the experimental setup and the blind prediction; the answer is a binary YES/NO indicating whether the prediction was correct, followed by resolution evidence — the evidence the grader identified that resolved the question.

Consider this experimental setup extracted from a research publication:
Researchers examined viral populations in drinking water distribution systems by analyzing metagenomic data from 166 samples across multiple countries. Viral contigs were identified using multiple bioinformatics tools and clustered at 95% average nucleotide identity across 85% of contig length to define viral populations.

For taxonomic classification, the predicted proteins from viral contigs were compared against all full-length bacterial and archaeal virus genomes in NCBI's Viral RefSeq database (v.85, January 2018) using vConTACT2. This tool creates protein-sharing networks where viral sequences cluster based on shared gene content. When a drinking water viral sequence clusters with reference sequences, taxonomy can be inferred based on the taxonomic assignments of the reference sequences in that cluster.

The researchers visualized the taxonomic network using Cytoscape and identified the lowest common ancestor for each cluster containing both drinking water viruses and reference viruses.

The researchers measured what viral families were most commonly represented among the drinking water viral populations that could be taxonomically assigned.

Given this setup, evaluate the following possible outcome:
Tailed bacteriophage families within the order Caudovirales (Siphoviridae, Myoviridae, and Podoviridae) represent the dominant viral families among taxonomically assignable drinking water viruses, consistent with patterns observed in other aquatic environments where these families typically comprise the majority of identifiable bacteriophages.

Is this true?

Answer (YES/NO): YES